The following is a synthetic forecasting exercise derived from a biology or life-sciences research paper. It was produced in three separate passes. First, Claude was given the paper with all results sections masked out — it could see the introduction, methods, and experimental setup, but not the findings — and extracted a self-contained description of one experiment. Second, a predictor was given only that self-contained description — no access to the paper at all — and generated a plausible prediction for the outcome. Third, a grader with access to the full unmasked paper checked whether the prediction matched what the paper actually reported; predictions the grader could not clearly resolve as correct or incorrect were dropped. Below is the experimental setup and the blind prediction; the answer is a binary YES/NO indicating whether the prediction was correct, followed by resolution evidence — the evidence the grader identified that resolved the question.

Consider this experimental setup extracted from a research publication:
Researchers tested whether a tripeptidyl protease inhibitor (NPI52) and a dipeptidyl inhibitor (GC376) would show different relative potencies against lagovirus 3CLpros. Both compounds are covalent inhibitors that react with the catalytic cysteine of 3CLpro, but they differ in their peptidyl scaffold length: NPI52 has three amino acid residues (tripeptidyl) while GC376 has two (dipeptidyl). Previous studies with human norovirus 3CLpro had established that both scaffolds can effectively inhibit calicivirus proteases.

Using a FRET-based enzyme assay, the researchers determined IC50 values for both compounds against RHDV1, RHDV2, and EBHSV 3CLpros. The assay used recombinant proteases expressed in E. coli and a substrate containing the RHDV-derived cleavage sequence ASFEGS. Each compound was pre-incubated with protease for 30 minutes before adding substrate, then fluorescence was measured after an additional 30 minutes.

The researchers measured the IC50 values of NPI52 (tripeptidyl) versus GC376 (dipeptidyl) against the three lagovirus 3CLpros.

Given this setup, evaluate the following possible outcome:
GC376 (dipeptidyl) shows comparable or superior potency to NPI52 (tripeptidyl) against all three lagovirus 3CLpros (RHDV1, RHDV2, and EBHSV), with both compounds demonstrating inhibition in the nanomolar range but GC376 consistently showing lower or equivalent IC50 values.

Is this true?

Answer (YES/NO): NO